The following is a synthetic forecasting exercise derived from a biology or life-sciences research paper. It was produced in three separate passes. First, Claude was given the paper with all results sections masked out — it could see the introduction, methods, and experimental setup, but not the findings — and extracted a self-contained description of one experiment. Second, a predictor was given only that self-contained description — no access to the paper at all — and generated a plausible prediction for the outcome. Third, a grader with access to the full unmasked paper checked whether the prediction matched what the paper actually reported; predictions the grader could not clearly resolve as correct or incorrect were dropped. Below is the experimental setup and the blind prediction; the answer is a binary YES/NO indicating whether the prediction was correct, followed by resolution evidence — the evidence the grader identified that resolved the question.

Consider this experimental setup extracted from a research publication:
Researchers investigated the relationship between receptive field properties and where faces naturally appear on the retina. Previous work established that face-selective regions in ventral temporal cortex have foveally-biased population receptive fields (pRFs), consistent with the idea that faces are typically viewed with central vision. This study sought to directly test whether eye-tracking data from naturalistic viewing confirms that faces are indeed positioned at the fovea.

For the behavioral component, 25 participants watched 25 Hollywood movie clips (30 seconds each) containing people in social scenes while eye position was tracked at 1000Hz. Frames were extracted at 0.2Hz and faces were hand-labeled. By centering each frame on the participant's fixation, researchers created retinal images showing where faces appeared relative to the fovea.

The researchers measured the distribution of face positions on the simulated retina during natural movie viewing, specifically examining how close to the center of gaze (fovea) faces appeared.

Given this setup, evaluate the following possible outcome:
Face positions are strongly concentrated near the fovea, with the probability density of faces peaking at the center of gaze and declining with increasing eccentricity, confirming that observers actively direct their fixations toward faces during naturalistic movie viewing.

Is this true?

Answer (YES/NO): YES